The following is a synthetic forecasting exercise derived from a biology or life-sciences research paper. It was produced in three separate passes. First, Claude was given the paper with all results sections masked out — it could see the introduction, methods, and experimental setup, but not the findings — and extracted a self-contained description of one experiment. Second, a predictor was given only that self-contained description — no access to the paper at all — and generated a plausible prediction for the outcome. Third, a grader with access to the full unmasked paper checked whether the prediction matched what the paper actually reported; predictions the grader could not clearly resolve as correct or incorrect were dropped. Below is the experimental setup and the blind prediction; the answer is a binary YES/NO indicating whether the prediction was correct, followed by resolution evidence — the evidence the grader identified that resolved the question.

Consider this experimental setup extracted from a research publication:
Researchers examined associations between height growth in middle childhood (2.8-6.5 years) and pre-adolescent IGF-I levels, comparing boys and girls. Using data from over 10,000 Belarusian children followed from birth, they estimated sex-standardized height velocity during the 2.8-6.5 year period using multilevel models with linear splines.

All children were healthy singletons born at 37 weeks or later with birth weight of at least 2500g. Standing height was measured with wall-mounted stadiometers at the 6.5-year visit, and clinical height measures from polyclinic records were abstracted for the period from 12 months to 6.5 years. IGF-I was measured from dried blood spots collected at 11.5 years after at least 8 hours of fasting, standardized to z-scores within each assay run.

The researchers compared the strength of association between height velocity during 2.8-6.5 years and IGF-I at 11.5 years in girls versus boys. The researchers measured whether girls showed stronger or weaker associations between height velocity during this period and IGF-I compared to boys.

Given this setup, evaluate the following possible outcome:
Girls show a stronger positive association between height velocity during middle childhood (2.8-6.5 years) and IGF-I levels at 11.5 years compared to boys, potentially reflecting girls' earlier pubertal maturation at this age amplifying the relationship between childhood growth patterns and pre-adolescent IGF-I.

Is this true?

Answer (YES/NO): YES